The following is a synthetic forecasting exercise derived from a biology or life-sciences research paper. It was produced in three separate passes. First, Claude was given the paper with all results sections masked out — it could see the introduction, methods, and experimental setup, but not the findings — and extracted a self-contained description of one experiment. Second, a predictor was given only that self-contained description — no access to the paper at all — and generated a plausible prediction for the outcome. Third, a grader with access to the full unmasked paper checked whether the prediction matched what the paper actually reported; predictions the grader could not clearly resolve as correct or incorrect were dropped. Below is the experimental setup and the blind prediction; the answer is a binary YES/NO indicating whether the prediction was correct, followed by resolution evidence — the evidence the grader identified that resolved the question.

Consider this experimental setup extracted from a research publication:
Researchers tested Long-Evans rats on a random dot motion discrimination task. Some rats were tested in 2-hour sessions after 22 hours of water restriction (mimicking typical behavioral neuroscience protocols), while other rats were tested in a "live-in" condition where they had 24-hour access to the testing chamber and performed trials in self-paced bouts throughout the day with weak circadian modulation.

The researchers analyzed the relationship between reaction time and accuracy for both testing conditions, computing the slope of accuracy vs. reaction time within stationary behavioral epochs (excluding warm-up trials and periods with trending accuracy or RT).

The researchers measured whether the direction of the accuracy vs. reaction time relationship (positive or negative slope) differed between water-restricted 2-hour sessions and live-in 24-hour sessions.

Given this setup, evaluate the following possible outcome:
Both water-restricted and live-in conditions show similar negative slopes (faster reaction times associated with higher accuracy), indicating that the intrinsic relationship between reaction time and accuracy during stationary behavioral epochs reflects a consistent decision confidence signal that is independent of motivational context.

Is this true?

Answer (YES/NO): NO